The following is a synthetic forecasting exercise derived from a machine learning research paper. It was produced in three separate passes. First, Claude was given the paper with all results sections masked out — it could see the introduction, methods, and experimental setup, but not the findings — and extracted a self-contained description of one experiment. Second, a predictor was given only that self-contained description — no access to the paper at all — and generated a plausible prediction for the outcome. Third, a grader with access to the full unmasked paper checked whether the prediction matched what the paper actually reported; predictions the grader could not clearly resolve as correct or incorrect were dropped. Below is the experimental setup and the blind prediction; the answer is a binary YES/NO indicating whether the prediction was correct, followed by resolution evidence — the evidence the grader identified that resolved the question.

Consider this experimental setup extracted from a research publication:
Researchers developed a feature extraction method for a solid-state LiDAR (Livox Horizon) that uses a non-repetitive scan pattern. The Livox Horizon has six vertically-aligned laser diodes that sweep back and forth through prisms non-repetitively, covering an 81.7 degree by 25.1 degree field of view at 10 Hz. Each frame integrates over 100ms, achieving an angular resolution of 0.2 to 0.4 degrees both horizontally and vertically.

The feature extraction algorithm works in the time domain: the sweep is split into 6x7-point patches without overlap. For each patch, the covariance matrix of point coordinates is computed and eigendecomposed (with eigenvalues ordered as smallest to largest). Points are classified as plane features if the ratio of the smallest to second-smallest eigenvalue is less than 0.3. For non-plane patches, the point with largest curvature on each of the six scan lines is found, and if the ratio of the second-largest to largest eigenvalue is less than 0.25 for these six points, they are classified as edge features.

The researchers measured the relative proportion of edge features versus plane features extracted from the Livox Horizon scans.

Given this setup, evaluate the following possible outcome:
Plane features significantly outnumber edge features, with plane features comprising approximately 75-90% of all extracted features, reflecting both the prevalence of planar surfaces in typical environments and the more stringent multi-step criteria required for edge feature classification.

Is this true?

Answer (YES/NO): NO